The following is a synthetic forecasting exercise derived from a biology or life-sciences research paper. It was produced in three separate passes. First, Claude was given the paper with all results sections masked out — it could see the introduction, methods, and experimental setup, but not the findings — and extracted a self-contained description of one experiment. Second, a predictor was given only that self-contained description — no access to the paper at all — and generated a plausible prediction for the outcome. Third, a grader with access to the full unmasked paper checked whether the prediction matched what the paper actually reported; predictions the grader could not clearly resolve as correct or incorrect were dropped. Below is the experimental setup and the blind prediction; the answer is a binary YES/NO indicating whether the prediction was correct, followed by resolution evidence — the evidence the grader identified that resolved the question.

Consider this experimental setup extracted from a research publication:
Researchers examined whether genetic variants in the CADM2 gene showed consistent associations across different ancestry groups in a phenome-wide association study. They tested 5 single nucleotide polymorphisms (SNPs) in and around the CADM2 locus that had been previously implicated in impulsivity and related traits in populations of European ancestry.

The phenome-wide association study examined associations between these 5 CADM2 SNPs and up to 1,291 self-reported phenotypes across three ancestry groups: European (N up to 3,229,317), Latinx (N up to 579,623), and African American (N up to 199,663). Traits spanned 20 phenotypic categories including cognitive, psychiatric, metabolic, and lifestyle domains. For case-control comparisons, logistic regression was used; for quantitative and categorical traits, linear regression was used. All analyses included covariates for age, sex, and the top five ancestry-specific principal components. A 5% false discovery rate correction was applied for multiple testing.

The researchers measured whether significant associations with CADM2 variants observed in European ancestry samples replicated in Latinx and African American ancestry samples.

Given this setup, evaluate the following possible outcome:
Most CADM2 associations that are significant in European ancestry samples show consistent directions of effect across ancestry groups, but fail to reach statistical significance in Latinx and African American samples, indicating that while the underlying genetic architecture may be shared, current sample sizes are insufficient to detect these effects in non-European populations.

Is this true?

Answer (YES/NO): NO